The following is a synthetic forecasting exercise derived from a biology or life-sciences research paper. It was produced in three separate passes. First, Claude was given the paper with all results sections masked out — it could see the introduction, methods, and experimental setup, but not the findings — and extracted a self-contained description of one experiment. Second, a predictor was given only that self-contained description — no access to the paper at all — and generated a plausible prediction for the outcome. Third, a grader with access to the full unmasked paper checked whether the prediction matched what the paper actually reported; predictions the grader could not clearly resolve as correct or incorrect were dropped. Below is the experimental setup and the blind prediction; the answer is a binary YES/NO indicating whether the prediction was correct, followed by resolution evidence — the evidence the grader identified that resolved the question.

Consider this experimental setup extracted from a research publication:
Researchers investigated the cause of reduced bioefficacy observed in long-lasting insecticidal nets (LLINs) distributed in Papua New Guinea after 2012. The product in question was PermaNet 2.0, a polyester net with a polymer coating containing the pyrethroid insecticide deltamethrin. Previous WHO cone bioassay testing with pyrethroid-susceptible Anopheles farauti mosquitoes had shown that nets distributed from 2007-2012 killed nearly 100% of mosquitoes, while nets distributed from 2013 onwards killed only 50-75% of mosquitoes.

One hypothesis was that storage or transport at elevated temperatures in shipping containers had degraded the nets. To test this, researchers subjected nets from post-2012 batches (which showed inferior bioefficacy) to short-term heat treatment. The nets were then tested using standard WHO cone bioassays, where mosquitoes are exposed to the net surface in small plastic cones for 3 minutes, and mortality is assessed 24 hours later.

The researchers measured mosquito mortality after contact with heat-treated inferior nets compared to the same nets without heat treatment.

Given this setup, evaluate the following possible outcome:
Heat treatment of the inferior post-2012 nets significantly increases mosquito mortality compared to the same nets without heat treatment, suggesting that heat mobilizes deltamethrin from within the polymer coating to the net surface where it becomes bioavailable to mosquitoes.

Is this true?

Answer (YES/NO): YES